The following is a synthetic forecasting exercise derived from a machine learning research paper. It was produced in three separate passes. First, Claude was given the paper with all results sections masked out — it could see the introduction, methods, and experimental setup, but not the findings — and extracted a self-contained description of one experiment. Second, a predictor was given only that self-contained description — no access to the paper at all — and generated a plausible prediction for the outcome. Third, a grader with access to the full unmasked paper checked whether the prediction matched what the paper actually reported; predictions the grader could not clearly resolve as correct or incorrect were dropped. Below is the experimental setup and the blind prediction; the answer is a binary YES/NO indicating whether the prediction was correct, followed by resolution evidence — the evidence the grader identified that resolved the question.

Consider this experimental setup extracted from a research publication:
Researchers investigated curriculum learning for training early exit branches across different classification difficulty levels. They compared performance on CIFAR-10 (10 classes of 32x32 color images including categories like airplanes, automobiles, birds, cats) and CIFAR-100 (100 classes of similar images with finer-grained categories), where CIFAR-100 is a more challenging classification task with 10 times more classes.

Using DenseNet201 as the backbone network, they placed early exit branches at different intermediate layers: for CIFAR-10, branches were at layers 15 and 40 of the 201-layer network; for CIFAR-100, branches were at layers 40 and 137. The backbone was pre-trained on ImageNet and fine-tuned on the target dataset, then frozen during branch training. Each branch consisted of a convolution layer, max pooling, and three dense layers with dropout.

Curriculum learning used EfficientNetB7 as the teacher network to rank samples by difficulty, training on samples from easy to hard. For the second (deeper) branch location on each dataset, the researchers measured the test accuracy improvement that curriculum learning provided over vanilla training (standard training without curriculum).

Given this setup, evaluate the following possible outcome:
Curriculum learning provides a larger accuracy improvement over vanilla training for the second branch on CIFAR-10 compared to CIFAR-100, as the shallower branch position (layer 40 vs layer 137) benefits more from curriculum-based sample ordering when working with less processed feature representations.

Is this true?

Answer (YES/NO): NO